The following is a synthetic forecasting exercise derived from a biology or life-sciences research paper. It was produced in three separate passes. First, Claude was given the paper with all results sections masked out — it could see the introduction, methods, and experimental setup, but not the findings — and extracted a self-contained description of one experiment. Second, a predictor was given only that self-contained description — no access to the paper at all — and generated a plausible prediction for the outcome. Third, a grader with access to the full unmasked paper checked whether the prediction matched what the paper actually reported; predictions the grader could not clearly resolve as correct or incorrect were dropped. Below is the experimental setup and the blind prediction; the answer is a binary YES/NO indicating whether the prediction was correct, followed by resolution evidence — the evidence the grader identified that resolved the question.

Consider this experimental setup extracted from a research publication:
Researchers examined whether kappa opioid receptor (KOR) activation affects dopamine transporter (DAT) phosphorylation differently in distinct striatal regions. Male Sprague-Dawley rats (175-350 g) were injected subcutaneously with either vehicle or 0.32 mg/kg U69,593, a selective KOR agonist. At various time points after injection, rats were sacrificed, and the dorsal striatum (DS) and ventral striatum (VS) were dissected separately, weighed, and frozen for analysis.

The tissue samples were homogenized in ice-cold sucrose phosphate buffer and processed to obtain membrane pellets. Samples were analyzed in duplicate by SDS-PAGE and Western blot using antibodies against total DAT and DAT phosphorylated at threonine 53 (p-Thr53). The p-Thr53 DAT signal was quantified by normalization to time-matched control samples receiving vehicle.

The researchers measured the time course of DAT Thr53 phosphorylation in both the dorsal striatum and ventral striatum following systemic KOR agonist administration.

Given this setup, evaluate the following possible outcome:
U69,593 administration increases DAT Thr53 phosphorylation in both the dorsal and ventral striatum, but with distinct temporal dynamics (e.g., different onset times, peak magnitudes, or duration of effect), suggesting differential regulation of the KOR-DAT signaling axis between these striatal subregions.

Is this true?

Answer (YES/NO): NO